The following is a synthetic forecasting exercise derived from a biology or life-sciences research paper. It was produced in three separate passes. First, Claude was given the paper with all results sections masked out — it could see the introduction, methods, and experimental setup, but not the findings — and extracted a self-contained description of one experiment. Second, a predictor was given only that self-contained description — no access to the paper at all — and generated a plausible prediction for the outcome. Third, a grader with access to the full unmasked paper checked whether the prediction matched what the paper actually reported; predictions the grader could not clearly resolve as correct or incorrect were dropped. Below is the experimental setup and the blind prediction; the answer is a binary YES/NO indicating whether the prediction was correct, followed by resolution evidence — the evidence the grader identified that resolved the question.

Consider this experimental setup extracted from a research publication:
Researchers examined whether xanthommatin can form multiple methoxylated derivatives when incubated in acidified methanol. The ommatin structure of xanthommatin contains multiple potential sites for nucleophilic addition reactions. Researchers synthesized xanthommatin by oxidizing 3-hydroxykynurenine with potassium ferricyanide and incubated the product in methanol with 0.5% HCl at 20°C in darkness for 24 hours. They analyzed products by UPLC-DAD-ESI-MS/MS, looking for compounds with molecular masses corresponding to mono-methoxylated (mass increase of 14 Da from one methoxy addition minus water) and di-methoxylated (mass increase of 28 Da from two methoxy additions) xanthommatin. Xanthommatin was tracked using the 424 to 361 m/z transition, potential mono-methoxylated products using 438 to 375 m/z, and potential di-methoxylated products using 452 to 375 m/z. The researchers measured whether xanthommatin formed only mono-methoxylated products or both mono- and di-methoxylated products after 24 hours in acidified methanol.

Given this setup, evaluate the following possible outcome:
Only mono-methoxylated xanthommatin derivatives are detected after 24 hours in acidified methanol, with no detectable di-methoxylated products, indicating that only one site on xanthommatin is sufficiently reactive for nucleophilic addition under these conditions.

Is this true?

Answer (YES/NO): NO